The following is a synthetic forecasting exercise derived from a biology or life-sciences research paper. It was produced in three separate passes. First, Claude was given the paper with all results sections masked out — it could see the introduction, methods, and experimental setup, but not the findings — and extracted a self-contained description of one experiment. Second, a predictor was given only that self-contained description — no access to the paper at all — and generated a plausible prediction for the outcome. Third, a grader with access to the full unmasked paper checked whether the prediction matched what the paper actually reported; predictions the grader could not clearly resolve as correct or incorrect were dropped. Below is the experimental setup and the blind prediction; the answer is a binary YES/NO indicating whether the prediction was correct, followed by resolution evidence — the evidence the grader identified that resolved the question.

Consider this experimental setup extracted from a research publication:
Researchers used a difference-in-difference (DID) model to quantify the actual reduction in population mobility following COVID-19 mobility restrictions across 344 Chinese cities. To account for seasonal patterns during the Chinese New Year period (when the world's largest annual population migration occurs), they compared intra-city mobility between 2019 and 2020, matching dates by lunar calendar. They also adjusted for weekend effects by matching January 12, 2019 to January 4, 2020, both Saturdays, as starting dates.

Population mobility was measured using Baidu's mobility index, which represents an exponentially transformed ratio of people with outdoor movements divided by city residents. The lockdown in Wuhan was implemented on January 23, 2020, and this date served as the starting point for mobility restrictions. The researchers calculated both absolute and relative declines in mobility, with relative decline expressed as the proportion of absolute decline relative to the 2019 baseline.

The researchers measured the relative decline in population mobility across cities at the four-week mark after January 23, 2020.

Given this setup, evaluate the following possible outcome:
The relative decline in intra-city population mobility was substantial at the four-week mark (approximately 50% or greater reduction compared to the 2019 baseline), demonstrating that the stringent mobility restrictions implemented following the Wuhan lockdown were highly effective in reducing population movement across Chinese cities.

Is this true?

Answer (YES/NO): YES